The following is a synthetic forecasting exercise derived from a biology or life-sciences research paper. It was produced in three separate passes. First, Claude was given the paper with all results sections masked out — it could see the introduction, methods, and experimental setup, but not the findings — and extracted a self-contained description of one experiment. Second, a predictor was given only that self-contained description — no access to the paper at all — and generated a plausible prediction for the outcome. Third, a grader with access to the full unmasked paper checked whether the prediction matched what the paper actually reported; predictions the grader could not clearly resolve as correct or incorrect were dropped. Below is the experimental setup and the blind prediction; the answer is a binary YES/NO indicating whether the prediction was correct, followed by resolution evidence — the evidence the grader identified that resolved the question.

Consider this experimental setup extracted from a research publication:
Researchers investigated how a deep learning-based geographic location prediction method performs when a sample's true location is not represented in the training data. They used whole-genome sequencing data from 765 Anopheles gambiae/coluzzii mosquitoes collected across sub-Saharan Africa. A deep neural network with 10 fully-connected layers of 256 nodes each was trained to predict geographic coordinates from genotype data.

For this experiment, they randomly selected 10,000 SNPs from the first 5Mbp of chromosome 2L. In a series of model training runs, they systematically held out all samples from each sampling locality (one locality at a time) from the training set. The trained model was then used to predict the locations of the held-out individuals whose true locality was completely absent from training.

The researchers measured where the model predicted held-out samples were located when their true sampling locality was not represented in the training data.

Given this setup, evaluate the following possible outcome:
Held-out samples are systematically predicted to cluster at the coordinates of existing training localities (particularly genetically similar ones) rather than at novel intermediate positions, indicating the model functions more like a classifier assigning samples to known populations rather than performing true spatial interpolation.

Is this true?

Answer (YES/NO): NO